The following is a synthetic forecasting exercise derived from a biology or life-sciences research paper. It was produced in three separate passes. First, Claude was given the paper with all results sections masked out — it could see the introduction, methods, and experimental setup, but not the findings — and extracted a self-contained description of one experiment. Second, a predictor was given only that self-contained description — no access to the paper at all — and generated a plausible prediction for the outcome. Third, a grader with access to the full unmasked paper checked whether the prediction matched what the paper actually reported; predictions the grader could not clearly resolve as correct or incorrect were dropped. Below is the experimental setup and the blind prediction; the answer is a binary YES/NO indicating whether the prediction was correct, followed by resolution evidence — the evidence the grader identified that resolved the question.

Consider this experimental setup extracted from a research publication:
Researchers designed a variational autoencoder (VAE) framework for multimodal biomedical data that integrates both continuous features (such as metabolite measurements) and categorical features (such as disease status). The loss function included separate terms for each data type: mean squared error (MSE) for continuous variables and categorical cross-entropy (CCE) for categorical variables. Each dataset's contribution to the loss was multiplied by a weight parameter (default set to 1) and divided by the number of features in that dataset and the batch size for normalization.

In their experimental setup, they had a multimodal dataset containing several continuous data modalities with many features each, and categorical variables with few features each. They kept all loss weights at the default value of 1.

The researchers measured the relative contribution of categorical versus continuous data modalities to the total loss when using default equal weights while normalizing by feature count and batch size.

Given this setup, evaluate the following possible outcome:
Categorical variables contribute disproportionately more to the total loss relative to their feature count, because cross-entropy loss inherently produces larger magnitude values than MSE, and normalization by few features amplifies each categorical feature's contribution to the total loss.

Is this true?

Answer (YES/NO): YES